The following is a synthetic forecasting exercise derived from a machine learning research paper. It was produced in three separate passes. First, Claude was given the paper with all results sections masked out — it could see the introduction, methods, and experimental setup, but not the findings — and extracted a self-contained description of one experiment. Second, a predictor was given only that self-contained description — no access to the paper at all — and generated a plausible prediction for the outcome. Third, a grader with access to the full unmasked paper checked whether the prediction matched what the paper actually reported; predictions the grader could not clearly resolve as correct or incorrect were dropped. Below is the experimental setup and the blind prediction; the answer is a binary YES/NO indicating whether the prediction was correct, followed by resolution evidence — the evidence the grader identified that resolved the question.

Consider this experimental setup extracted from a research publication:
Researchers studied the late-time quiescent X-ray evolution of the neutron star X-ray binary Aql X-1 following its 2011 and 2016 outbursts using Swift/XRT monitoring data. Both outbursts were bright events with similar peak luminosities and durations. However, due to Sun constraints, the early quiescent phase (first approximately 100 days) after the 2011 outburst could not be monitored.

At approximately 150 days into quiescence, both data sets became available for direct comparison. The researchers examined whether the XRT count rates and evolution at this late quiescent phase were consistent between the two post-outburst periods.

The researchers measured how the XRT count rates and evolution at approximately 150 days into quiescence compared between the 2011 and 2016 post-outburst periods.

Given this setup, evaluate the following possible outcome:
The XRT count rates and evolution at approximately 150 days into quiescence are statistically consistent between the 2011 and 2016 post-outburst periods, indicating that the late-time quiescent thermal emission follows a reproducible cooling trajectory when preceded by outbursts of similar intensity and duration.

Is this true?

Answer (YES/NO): YES